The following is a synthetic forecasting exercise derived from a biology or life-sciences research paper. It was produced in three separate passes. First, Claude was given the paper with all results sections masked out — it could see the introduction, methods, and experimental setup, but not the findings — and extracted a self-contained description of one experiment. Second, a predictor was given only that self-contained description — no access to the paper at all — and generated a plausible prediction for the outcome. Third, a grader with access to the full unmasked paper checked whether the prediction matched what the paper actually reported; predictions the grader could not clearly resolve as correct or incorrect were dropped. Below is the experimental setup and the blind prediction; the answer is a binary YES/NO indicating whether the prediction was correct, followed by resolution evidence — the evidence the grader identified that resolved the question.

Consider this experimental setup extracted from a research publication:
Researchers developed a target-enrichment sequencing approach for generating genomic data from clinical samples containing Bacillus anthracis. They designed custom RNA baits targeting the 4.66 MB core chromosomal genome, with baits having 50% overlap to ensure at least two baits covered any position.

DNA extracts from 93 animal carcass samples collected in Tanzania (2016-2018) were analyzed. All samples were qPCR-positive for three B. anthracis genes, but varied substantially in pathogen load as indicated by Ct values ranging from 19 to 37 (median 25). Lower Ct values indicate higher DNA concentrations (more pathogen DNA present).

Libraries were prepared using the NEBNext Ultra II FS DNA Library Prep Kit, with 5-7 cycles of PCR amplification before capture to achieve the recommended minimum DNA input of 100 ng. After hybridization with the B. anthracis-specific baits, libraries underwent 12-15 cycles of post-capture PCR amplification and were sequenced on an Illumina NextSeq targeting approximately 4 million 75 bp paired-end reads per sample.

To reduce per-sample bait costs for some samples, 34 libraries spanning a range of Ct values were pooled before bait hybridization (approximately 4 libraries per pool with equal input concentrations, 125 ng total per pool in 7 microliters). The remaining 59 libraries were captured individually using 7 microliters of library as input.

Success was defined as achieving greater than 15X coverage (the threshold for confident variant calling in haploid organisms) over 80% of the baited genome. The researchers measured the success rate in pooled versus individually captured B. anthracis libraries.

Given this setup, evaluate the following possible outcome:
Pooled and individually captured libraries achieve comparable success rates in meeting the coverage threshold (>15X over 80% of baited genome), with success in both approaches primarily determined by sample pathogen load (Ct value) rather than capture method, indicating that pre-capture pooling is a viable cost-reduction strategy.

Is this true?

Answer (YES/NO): NO